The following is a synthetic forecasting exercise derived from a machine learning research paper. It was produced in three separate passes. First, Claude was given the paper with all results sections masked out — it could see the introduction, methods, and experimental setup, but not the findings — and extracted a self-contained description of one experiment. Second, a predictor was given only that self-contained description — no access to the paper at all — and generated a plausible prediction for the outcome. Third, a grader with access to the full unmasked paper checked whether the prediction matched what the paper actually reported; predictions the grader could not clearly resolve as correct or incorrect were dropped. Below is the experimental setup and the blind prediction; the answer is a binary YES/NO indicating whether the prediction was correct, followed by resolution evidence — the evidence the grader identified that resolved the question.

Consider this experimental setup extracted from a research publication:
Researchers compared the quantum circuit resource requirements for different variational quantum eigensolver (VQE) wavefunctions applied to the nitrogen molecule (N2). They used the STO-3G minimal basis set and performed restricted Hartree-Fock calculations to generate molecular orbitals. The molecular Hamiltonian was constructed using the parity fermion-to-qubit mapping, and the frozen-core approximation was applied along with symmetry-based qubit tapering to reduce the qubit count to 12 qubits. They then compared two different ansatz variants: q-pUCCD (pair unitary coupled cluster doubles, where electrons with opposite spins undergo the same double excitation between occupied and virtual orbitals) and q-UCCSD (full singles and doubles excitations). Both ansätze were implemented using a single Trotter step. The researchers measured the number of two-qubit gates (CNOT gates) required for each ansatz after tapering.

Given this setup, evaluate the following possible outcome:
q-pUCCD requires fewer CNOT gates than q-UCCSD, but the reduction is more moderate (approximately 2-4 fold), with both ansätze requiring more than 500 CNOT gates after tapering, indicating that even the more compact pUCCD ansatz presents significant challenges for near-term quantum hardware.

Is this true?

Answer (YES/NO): NO